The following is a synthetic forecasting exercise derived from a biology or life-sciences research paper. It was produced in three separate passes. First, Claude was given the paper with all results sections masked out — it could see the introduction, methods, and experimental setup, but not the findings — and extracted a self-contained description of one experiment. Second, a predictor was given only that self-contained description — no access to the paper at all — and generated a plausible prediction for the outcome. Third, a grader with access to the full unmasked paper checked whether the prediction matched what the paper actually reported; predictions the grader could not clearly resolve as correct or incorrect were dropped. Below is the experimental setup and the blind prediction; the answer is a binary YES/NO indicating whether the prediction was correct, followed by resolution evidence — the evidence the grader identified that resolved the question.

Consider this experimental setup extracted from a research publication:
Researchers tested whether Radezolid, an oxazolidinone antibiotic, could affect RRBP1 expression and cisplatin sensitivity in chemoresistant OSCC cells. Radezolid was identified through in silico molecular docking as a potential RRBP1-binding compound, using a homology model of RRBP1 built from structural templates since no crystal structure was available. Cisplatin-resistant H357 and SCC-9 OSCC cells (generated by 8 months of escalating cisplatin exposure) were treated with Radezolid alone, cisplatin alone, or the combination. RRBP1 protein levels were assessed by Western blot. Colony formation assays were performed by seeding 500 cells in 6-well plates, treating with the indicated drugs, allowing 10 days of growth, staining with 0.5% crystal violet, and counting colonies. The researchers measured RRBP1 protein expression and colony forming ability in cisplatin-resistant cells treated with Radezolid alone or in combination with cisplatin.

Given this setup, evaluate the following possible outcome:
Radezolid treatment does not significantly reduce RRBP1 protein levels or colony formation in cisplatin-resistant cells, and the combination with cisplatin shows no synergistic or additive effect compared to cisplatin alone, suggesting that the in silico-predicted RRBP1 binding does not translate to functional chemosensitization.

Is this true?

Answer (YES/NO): NO